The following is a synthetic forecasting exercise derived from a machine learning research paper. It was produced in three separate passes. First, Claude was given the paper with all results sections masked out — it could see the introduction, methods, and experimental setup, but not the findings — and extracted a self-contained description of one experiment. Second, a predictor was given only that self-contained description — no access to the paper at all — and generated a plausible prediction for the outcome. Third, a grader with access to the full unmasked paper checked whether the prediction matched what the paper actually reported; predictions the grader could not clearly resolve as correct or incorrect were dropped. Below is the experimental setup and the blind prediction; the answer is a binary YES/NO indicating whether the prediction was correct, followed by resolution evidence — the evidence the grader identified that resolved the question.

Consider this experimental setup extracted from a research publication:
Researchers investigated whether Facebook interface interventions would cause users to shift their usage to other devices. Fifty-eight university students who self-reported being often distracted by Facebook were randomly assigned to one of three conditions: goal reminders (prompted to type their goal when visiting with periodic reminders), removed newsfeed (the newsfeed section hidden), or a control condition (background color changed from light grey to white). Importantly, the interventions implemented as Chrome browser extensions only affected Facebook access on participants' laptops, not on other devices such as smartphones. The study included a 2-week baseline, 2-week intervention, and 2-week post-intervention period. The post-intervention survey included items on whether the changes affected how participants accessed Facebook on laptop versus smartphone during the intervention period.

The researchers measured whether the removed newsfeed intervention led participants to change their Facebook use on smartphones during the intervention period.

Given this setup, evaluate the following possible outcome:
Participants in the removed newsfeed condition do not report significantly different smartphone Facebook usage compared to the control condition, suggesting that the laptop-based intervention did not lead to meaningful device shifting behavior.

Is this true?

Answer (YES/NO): NO